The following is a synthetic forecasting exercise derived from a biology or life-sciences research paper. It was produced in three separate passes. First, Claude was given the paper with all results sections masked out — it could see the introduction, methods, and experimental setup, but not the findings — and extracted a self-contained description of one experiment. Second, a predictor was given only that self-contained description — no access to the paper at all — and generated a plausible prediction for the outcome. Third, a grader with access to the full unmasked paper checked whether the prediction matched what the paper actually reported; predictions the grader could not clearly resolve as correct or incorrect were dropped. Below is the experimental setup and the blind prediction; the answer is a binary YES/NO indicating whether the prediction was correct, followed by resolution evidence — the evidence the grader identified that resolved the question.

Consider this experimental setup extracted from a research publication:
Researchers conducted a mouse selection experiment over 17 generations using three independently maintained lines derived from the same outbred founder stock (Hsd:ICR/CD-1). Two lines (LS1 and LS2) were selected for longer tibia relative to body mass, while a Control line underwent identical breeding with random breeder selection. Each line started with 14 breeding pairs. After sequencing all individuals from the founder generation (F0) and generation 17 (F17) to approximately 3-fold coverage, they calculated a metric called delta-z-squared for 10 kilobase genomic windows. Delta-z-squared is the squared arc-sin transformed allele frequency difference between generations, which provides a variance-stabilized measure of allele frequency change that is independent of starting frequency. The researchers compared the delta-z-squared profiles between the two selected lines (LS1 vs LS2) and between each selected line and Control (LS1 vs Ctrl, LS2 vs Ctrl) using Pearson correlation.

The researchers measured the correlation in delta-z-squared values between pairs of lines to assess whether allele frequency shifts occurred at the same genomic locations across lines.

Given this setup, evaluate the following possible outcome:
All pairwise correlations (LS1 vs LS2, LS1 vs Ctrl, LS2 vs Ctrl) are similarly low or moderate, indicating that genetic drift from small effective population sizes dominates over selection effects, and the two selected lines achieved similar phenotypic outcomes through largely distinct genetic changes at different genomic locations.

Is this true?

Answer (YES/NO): NO